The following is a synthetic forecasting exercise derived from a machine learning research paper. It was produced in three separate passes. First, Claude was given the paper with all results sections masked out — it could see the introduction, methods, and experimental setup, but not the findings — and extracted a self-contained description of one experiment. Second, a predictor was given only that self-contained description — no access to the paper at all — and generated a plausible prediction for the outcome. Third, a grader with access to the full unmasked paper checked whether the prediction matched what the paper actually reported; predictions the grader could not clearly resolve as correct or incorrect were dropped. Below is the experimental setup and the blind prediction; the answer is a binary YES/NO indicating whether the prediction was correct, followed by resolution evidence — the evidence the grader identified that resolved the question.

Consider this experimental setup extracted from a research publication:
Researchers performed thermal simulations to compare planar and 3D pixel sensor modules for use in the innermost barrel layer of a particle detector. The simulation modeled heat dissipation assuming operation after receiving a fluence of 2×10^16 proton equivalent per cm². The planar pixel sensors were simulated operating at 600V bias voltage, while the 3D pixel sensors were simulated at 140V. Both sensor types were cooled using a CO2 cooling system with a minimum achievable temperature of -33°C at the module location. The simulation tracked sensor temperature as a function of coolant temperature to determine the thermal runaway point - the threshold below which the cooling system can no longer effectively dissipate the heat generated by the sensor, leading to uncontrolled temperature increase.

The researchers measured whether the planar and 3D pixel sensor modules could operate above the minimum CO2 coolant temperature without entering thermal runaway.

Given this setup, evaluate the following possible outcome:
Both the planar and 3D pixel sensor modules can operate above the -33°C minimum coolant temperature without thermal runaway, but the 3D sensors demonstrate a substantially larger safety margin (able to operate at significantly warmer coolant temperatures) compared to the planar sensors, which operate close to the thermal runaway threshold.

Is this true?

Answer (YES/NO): NO